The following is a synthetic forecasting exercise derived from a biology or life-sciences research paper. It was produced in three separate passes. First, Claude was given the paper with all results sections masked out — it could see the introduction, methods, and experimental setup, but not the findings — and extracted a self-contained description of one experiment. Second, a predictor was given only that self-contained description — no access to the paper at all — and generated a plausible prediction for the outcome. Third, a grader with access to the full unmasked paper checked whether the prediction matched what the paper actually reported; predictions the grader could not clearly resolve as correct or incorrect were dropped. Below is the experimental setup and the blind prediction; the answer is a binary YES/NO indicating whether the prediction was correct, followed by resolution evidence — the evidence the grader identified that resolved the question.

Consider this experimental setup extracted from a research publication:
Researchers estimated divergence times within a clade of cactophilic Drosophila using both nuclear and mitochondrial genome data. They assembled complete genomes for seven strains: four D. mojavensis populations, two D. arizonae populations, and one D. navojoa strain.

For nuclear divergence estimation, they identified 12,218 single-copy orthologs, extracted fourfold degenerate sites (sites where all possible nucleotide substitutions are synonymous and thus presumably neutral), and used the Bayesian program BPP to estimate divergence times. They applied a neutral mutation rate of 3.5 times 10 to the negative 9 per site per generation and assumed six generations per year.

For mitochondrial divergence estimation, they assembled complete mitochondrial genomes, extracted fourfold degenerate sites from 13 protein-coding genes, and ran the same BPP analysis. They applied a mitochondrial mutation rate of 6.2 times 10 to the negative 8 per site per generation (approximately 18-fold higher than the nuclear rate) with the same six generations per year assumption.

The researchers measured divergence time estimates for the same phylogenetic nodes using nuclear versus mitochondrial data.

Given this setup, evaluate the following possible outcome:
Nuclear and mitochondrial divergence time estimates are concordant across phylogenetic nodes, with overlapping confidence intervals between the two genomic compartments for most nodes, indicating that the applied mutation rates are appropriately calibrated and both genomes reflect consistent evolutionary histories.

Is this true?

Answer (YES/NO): NO